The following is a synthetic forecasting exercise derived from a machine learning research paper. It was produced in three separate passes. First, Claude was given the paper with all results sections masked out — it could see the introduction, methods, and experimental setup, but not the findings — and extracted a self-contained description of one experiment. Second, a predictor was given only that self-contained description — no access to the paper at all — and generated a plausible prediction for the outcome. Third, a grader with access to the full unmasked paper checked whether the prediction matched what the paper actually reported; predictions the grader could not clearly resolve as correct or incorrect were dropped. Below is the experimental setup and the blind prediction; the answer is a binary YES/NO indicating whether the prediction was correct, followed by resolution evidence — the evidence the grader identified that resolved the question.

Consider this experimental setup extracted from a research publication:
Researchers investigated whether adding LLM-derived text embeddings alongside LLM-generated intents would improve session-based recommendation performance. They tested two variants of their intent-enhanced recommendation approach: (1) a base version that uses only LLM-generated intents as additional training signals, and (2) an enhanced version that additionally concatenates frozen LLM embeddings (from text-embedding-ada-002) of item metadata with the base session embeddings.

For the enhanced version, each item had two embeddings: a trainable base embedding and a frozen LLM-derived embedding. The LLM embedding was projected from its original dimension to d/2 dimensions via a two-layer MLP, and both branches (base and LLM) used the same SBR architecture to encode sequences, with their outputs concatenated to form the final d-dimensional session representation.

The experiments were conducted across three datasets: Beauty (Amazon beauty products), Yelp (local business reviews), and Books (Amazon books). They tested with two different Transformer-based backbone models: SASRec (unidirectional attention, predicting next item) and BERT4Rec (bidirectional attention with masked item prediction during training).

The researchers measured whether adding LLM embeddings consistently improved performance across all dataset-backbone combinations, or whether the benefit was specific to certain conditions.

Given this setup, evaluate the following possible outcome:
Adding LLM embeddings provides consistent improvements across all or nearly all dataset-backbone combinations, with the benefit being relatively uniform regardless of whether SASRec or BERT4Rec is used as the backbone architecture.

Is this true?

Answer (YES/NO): NO